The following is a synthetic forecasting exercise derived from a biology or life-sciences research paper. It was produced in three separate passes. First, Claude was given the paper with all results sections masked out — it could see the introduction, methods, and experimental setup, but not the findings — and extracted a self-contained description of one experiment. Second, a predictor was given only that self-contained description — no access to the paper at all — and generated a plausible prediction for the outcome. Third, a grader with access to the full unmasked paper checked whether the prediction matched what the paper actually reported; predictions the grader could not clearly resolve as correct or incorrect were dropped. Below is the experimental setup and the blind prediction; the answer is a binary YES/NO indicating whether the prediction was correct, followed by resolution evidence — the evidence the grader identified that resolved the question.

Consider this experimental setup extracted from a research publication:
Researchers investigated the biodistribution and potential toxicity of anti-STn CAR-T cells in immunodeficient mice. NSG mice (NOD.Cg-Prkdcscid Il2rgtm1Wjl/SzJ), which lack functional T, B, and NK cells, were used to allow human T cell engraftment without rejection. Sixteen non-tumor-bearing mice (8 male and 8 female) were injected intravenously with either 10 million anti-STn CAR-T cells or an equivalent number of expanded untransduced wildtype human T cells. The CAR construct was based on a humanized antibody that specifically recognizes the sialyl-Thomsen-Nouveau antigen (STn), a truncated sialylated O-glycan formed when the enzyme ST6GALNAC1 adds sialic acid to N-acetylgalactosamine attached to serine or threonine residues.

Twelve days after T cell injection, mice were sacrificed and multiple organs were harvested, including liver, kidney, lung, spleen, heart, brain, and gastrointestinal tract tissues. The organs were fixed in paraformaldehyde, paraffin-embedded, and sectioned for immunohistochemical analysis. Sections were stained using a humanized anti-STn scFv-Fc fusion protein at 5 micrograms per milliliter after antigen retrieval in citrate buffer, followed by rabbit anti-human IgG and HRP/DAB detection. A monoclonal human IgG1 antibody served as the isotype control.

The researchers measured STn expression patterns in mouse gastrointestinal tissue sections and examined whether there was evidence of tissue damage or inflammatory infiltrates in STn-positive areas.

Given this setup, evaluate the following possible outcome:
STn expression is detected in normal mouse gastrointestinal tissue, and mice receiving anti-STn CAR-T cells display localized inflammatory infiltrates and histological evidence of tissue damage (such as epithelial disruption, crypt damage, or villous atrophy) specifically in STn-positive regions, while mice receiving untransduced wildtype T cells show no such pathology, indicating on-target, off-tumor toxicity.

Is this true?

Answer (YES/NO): NO